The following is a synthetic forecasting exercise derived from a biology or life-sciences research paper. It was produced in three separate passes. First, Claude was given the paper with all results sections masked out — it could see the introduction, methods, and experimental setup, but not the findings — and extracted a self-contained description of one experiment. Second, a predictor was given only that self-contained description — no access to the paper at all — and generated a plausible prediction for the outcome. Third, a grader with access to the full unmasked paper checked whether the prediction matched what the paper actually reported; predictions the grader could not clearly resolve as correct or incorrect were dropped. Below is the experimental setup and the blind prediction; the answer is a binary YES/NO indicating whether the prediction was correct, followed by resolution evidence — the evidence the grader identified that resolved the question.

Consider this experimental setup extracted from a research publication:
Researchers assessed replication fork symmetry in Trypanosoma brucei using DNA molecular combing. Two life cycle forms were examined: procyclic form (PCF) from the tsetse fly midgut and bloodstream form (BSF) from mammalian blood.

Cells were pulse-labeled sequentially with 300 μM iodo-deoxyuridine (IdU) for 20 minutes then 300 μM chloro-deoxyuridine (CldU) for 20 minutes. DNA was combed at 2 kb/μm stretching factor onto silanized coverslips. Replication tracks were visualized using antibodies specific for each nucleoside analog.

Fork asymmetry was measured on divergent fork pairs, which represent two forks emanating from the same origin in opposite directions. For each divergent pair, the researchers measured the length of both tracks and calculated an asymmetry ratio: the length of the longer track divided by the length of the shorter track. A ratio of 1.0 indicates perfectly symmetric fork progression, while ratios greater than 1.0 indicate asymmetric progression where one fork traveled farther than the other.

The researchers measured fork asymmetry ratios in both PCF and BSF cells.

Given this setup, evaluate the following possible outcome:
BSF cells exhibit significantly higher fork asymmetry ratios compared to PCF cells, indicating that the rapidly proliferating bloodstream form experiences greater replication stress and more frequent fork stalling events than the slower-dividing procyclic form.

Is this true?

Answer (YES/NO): NO